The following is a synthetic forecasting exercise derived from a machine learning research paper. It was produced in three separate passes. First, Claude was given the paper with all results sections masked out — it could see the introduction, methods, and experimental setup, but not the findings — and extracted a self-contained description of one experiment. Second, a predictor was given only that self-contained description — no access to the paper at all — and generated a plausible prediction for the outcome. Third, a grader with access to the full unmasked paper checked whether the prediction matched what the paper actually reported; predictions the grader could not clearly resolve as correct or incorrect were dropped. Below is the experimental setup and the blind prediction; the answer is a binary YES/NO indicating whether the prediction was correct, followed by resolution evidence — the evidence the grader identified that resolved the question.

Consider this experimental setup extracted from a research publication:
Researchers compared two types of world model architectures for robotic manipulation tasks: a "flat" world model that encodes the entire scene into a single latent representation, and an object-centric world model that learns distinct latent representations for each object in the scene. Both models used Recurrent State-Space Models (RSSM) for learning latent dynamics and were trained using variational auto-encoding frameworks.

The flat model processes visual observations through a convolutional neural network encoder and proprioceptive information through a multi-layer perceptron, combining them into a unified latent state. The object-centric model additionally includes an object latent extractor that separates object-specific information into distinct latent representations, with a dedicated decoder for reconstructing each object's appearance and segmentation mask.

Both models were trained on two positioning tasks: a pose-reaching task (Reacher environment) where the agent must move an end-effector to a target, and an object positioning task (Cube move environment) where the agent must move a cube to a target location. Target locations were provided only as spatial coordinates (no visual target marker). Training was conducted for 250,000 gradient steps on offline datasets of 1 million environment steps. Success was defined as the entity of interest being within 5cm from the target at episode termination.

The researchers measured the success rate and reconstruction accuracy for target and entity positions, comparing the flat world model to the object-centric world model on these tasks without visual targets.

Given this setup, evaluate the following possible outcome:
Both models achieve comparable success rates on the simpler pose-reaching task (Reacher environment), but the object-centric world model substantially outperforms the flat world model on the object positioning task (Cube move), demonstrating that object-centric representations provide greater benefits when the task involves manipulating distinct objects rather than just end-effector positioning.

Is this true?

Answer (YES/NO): NO